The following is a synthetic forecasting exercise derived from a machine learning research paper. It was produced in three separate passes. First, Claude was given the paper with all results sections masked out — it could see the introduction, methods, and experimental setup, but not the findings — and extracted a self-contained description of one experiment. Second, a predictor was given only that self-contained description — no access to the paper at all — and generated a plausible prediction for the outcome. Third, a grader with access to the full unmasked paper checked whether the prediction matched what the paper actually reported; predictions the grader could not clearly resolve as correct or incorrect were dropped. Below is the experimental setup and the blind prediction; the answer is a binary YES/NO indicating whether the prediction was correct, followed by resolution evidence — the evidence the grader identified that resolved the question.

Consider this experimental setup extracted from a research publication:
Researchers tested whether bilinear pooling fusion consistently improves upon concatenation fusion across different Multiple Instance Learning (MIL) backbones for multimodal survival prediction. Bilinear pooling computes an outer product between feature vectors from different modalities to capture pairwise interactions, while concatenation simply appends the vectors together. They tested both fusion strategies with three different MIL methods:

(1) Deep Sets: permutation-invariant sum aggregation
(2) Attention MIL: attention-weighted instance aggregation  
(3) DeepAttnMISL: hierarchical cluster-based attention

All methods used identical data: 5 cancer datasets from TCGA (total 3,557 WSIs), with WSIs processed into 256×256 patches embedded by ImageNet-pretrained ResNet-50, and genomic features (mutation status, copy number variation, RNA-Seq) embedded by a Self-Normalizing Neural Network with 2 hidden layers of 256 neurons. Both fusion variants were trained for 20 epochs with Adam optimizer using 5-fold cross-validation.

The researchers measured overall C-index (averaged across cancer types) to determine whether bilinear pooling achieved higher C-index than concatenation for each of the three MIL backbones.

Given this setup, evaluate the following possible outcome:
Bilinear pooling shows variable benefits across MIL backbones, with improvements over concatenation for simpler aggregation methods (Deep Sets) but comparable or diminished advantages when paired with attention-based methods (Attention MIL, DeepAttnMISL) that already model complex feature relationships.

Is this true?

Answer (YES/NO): NO